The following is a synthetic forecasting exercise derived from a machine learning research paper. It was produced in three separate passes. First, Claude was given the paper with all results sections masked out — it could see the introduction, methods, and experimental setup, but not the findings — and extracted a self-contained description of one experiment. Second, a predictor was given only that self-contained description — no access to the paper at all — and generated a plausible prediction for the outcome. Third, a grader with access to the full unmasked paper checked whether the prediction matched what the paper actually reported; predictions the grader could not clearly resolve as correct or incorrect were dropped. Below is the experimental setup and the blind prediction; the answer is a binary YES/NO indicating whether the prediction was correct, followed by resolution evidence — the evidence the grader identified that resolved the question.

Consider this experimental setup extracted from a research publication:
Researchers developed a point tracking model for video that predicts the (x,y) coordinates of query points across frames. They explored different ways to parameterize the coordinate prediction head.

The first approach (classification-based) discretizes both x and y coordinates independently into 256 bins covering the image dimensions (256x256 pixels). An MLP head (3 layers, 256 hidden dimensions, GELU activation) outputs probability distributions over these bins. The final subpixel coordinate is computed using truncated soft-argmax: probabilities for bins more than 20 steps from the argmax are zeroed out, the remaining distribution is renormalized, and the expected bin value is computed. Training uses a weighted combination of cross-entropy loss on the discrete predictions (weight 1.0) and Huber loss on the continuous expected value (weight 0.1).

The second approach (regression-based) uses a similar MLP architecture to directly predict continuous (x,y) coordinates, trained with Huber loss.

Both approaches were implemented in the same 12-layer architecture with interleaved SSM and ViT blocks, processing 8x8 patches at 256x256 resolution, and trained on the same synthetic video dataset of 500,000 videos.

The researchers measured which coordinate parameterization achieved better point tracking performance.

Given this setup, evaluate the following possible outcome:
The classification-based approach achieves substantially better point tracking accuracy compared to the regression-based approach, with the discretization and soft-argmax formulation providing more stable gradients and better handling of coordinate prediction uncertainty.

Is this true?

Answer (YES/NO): YES